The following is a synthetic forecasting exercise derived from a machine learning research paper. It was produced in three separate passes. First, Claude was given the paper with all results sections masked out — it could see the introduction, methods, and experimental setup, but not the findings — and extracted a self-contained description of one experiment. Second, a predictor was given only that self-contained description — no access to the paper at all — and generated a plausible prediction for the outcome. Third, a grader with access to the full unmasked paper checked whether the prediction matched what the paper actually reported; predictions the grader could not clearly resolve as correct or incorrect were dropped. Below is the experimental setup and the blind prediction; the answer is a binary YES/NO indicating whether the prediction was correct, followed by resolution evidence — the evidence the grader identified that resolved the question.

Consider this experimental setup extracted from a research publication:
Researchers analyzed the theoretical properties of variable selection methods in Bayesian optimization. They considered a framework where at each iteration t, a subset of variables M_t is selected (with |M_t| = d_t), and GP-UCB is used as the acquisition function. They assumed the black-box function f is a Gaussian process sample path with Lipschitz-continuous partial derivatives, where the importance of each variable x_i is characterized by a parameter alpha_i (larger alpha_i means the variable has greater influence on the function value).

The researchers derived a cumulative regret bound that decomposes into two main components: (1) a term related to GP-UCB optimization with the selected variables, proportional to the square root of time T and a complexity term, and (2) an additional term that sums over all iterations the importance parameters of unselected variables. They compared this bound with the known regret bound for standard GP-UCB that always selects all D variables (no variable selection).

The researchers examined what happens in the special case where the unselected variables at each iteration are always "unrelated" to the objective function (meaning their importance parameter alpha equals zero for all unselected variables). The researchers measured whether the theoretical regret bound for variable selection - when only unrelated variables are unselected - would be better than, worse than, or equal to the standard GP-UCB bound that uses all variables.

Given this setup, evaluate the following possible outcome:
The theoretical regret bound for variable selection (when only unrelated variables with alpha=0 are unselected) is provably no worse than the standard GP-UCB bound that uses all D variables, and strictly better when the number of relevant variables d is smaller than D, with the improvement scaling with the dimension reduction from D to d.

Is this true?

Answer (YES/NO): YES